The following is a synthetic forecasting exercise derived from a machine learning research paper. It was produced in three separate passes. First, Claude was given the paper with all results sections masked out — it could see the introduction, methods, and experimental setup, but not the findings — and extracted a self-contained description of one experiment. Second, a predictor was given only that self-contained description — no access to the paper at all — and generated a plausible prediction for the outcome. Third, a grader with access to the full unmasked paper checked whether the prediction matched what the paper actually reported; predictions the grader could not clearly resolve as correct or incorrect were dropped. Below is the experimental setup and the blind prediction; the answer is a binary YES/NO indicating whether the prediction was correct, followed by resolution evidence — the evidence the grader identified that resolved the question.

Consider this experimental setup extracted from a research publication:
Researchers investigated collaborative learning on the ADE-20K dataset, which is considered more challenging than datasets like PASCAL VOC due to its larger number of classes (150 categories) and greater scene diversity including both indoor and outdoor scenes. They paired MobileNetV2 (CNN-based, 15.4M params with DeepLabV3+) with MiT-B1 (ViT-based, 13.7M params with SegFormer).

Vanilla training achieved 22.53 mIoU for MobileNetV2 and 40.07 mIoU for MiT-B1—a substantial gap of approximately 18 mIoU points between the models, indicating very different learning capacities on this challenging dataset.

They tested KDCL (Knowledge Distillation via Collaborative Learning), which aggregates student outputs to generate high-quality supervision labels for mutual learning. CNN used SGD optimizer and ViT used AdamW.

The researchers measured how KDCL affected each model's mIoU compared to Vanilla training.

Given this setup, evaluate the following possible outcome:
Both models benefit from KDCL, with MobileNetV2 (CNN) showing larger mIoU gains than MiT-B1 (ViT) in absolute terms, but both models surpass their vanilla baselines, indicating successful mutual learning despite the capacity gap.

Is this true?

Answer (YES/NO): NO